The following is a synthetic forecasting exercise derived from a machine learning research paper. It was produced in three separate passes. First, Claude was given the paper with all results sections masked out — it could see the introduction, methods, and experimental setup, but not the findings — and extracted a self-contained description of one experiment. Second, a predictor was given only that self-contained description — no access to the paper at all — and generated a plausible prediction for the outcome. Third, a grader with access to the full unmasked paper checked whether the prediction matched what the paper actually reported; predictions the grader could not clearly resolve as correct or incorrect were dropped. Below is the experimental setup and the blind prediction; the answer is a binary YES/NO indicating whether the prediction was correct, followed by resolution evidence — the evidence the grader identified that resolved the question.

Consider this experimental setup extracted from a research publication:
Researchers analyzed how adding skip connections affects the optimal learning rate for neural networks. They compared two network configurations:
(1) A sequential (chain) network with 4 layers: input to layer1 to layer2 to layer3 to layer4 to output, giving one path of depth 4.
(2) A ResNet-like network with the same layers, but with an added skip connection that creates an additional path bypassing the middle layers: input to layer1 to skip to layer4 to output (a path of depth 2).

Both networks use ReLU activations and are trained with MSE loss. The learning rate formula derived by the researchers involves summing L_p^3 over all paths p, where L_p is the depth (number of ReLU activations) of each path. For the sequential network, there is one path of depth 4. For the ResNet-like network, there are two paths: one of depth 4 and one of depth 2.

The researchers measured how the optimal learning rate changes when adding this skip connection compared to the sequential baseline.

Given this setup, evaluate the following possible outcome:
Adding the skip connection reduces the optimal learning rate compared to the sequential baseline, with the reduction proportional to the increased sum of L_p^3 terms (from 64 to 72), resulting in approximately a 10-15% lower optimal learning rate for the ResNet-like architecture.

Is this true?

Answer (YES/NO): NO